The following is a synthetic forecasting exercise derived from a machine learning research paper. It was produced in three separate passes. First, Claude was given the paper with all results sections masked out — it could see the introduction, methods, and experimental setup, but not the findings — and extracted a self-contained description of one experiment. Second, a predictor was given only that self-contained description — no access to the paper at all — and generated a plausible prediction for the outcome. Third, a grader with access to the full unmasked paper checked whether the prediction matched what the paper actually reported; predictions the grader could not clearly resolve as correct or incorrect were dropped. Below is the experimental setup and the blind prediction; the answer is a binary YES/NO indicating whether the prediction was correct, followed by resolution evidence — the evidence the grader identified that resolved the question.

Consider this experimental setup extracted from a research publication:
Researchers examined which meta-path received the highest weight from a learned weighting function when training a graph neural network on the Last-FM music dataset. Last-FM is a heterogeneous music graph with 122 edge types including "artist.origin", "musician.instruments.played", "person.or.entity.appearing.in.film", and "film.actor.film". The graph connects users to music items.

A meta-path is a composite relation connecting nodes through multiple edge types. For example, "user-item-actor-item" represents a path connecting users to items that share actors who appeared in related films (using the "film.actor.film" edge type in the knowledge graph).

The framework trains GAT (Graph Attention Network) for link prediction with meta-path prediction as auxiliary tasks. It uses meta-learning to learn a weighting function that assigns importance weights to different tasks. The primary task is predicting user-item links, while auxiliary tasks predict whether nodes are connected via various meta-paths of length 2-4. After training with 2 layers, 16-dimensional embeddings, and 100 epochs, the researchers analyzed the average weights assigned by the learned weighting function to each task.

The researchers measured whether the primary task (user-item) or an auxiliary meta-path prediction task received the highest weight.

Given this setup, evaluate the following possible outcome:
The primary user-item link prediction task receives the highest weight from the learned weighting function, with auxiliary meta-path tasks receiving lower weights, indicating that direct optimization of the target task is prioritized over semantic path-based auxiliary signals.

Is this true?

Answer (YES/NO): NO